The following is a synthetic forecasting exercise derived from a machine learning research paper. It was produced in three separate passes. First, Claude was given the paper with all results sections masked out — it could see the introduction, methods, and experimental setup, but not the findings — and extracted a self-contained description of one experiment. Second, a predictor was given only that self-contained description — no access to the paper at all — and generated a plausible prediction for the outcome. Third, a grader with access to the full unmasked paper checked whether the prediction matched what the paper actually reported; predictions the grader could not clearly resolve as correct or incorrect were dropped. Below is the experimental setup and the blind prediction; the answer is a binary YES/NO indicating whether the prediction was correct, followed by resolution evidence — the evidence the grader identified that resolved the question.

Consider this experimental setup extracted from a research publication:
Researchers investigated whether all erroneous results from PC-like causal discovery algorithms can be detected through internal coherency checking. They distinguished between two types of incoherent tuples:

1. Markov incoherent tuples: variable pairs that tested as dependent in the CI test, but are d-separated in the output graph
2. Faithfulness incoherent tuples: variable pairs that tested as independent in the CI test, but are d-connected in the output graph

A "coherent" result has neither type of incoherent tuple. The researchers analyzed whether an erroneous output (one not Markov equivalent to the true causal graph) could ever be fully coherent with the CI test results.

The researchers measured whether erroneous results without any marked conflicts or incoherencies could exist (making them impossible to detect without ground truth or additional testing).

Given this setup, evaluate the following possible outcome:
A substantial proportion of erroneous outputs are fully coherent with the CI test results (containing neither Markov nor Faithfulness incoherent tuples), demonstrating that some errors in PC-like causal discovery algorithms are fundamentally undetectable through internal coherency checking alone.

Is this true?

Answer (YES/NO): NO